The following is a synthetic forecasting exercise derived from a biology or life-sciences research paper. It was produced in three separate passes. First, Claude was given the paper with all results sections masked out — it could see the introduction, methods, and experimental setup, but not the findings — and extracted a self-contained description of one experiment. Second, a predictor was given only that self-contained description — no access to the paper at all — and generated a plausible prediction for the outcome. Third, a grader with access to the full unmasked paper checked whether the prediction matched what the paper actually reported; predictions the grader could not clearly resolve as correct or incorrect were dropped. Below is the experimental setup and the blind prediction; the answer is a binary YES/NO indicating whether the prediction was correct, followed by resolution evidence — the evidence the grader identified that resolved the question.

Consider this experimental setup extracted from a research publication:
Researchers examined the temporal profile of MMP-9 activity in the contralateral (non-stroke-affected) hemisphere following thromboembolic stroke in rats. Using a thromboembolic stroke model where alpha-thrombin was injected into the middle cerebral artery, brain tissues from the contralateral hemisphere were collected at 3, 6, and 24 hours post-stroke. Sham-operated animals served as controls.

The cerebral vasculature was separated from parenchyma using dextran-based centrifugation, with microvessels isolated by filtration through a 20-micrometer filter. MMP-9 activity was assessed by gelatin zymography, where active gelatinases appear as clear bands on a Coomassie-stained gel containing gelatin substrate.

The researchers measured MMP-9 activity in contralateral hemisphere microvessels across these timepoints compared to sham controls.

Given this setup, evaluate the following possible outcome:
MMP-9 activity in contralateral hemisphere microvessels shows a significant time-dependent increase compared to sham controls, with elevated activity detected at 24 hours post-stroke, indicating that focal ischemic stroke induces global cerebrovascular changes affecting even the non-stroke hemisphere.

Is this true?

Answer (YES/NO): NO